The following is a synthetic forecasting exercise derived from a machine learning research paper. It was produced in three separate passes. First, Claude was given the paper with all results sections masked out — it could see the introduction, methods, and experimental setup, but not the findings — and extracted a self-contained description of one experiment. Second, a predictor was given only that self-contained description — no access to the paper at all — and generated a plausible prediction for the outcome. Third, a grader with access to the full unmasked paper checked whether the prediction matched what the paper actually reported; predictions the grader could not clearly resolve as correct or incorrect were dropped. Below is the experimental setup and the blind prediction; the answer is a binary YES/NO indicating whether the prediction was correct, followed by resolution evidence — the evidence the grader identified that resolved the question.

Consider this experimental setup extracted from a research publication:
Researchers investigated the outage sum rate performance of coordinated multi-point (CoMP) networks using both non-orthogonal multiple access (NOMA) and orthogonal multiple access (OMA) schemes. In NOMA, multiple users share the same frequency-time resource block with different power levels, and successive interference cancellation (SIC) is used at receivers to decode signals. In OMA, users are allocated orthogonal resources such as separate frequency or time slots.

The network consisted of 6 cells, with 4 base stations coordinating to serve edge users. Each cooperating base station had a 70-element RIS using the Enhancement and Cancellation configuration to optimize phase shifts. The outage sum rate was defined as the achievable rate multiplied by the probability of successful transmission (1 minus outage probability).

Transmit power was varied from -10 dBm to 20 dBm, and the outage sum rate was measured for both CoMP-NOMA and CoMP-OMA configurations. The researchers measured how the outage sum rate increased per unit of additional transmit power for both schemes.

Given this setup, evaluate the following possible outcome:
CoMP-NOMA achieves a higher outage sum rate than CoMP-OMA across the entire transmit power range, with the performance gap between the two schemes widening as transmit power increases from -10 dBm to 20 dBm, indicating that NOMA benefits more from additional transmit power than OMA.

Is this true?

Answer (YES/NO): NO